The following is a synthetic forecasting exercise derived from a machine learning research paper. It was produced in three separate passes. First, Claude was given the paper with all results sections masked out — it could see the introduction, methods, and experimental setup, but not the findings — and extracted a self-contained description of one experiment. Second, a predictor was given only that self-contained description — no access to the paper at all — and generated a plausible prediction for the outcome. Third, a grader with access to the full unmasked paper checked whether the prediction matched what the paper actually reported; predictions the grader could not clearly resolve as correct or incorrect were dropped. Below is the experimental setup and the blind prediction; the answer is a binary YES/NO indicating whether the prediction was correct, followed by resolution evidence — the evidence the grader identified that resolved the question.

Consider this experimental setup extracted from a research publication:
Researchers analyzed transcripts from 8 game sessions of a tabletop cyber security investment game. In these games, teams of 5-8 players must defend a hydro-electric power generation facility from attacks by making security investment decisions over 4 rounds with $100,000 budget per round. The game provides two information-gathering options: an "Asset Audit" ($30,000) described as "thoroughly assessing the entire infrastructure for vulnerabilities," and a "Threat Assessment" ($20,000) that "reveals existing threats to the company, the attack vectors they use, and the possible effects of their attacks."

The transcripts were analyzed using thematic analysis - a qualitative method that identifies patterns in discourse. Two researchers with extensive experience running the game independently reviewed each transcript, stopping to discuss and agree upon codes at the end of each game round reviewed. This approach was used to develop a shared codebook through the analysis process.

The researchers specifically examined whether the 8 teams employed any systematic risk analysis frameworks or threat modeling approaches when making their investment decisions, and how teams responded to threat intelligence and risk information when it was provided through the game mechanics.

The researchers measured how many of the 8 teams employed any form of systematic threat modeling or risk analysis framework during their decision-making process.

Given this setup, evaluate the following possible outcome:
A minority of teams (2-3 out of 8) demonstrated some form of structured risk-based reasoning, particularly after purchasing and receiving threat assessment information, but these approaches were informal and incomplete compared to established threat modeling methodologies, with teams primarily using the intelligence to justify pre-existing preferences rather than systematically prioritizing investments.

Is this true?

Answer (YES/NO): NO